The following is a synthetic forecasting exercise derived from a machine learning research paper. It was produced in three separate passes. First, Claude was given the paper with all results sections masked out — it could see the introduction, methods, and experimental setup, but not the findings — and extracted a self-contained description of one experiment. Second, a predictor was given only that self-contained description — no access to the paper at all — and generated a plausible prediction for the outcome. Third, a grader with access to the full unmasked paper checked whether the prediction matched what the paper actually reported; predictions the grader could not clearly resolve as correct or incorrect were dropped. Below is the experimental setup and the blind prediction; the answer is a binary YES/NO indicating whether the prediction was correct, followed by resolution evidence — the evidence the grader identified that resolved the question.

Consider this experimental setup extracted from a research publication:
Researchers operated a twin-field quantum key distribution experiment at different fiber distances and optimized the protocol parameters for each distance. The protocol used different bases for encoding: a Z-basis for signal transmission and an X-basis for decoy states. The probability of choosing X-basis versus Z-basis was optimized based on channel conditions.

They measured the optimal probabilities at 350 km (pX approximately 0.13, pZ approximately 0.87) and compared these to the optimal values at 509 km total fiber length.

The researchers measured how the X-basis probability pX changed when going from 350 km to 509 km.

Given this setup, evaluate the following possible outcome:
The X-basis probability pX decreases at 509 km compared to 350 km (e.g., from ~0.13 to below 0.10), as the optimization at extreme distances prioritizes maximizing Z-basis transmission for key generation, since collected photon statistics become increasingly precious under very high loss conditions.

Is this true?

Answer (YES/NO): NO